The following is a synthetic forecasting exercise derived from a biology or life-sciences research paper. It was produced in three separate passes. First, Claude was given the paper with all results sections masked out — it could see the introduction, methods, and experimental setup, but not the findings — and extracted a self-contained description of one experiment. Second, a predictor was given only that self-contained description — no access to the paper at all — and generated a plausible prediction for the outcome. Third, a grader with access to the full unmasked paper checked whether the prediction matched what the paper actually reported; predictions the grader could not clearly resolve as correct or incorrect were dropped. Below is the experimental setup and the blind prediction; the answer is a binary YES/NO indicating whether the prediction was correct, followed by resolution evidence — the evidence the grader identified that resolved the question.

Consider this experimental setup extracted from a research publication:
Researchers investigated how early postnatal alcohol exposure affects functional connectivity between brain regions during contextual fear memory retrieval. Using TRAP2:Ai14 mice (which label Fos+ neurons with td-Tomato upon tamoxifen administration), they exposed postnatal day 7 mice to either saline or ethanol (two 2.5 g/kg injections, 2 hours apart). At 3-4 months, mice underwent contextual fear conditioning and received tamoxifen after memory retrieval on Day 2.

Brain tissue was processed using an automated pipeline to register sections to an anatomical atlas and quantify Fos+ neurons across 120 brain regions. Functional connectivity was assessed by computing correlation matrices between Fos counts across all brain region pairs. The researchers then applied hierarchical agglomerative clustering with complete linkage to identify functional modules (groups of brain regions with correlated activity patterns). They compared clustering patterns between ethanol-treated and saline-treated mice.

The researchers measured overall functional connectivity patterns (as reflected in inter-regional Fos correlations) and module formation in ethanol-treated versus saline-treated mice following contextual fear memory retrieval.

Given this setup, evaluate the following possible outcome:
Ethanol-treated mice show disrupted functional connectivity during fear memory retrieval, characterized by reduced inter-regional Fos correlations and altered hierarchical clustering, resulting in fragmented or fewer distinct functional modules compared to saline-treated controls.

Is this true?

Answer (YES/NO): NO